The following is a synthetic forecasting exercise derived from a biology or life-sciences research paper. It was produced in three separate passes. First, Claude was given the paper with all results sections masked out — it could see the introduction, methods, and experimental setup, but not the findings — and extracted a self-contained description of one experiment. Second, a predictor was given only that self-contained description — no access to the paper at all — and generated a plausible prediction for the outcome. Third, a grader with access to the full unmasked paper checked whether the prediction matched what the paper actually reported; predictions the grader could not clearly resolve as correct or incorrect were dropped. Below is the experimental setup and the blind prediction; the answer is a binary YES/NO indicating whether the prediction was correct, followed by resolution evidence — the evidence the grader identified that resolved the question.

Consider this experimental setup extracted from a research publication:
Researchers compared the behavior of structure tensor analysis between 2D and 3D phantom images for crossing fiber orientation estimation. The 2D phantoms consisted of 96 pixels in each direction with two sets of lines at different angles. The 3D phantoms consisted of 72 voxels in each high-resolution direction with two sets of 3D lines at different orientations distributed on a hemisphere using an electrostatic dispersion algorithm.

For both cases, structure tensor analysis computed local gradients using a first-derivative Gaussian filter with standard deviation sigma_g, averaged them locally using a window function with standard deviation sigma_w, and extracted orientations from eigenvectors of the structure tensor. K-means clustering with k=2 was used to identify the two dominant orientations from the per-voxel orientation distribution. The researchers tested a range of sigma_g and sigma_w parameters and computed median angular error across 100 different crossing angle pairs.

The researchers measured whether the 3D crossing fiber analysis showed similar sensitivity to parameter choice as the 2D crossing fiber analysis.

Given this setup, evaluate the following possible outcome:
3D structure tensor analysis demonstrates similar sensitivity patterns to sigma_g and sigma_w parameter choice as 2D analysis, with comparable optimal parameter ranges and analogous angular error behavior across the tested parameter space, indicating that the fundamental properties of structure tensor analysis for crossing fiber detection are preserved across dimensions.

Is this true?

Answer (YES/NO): NO